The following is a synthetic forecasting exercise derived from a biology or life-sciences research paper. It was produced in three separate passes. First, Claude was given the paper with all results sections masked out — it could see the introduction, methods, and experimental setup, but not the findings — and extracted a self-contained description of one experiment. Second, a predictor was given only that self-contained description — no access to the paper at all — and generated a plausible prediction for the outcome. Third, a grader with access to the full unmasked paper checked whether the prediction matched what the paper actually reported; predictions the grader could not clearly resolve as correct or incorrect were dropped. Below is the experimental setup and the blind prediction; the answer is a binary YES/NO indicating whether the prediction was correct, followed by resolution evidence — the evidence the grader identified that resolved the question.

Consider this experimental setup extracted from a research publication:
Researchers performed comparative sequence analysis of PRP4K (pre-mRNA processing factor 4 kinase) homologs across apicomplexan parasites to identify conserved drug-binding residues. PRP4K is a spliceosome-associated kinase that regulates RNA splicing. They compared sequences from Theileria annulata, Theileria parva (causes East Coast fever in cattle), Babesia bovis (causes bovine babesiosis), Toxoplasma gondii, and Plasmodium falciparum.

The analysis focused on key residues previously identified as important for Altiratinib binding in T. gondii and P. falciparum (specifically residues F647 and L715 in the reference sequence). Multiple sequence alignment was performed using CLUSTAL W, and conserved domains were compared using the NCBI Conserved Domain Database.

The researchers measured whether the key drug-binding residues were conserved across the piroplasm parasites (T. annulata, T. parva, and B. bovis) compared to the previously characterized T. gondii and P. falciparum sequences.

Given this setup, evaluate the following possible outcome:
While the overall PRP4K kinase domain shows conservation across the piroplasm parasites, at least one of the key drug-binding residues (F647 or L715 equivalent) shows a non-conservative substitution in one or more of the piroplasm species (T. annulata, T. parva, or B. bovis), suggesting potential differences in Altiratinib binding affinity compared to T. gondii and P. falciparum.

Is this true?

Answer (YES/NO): NO